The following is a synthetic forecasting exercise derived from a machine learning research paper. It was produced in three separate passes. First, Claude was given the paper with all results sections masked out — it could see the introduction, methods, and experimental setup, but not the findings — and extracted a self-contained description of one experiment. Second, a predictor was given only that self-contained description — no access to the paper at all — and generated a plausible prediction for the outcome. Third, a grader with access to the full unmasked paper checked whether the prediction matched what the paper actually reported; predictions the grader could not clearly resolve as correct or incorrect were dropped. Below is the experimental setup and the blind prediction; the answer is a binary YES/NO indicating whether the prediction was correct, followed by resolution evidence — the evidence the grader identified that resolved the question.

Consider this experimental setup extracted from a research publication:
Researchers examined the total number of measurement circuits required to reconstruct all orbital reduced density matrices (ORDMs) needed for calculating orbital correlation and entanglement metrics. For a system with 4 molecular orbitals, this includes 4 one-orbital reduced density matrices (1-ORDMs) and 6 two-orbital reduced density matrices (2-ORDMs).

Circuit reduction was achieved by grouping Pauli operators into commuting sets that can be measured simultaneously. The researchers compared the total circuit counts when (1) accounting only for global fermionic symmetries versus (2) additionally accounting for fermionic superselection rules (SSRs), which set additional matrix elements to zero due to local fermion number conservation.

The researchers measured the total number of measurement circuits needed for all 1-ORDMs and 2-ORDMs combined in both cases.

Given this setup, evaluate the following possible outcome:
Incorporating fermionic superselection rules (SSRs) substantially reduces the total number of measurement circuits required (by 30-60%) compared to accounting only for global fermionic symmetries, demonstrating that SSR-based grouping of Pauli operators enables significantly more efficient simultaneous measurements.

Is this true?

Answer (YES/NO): YES